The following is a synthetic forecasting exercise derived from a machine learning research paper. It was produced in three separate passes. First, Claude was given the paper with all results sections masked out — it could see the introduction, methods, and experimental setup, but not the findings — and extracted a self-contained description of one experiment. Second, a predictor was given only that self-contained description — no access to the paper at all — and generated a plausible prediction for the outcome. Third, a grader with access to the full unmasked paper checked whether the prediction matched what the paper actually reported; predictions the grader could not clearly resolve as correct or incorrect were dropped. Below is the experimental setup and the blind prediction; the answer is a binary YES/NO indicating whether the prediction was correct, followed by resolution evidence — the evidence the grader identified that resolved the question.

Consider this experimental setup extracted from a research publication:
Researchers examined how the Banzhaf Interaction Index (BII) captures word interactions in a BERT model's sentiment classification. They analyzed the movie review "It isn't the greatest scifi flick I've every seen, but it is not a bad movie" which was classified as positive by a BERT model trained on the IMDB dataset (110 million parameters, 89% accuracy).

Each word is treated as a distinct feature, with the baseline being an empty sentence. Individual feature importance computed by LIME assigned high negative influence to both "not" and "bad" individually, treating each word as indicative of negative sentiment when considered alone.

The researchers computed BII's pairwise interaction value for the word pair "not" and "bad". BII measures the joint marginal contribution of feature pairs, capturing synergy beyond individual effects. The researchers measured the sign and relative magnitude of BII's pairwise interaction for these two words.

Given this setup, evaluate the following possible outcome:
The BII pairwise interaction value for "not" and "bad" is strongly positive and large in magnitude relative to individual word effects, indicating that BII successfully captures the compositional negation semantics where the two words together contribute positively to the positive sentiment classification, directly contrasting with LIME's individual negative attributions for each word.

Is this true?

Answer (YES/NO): YES